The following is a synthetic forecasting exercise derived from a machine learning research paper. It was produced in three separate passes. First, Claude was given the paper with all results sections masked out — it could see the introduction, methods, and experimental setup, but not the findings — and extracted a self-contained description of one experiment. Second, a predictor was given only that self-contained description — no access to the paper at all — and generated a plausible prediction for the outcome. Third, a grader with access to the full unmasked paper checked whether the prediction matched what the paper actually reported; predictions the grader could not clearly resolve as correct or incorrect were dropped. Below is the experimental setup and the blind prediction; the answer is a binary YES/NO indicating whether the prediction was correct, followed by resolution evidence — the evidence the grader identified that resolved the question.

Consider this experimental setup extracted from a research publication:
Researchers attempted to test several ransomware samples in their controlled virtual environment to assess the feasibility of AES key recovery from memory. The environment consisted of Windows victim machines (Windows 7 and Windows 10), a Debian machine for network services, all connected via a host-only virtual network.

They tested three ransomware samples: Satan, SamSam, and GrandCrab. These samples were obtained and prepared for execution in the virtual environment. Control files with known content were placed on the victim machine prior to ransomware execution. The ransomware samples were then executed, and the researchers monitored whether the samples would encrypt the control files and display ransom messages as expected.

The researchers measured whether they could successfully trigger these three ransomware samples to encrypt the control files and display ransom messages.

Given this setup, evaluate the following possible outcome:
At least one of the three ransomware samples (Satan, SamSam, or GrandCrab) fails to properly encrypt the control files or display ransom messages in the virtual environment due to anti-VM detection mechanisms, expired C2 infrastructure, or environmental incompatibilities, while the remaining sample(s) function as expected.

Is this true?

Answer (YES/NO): NO